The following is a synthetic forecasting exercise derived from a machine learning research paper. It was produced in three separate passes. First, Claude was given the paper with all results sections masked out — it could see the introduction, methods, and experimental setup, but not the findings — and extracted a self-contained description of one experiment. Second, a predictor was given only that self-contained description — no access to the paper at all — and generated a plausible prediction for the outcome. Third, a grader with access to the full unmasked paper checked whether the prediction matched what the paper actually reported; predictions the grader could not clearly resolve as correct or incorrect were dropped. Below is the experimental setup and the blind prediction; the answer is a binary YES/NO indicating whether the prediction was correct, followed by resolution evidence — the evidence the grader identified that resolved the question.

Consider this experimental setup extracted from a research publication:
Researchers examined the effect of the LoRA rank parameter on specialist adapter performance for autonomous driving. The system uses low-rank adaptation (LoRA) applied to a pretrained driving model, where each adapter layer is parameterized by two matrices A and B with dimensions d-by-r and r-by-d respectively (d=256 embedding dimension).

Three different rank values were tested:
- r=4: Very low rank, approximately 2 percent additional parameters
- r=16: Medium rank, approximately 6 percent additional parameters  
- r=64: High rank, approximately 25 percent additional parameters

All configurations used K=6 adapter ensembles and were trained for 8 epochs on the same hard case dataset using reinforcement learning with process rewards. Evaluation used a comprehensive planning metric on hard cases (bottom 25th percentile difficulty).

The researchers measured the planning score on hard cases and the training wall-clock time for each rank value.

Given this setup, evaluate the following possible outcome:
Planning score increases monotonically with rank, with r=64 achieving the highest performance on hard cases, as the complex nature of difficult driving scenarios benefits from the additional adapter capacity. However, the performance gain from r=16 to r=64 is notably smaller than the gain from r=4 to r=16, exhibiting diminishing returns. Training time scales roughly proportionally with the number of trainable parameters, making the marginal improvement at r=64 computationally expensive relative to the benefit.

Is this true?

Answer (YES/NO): NO